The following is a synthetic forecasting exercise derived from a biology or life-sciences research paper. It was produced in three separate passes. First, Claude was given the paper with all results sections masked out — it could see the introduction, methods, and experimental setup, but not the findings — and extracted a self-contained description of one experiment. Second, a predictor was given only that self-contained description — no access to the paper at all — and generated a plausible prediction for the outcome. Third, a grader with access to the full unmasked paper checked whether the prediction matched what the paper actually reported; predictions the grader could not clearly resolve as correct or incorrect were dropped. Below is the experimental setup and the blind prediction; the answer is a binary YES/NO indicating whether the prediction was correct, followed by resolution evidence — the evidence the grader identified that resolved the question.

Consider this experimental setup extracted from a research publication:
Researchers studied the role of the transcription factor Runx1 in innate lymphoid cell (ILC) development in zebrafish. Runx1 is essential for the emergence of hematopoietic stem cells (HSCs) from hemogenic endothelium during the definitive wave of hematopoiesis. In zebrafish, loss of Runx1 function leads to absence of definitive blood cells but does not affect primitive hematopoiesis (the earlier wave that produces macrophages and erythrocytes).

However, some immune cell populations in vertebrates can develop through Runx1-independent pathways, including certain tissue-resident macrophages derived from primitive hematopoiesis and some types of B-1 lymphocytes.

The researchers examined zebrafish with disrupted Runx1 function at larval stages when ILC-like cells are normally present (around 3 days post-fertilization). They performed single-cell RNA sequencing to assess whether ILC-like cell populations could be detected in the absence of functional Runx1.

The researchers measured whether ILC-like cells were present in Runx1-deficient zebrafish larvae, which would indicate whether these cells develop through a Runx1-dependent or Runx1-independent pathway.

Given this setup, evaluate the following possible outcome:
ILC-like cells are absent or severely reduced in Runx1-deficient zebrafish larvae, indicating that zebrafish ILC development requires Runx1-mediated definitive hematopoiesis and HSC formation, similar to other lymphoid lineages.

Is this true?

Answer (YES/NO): YES